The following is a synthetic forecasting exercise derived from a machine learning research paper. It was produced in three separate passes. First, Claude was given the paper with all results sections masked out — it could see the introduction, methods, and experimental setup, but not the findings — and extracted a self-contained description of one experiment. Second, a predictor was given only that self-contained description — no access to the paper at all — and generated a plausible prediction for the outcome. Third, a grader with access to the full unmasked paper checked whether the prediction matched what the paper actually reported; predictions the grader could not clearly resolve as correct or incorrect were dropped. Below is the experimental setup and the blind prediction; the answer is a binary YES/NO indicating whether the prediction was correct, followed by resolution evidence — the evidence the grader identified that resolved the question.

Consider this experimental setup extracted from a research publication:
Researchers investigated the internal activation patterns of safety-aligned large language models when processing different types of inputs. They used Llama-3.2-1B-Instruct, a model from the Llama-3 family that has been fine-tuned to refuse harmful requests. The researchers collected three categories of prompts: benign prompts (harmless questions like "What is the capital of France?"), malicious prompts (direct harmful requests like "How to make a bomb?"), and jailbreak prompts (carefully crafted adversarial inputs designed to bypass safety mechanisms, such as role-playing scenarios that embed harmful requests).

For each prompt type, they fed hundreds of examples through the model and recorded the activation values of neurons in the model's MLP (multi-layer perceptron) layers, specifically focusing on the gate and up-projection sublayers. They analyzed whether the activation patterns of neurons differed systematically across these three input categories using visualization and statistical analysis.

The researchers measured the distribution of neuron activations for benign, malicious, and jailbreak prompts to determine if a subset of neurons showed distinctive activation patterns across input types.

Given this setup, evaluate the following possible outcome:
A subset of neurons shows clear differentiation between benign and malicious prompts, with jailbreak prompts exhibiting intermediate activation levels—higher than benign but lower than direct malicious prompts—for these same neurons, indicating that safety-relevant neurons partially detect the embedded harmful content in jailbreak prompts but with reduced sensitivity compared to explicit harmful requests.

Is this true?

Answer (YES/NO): YES